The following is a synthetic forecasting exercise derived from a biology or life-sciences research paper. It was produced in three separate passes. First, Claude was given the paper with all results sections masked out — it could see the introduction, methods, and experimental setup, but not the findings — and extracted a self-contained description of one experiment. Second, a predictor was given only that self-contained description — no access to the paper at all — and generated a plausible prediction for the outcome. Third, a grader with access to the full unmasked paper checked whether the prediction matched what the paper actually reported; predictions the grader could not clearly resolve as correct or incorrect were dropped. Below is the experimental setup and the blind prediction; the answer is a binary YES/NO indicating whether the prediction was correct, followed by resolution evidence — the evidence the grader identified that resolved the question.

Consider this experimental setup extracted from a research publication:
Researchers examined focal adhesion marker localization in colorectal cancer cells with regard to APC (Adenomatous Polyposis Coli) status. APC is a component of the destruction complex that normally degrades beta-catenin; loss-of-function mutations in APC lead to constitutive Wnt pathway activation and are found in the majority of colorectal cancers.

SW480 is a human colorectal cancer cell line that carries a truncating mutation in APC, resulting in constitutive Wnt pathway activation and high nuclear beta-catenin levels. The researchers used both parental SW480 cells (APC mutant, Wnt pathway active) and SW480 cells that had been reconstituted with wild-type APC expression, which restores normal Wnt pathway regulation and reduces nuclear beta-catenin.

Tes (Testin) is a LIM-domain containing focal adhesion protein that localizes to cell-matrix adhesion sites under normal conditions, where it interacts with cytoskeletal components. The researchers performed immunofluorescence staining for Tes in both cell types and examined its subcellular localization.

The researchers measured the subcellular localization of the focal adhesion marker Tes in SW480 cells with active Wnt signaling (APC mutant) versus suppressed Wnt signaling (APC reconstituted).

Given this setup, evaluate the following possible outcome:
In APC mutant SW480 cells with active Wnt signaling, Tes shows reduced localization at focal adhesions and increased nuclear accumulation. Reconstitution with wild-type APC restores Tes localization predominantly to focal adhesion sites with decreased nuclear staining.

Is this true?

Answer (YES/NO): YES